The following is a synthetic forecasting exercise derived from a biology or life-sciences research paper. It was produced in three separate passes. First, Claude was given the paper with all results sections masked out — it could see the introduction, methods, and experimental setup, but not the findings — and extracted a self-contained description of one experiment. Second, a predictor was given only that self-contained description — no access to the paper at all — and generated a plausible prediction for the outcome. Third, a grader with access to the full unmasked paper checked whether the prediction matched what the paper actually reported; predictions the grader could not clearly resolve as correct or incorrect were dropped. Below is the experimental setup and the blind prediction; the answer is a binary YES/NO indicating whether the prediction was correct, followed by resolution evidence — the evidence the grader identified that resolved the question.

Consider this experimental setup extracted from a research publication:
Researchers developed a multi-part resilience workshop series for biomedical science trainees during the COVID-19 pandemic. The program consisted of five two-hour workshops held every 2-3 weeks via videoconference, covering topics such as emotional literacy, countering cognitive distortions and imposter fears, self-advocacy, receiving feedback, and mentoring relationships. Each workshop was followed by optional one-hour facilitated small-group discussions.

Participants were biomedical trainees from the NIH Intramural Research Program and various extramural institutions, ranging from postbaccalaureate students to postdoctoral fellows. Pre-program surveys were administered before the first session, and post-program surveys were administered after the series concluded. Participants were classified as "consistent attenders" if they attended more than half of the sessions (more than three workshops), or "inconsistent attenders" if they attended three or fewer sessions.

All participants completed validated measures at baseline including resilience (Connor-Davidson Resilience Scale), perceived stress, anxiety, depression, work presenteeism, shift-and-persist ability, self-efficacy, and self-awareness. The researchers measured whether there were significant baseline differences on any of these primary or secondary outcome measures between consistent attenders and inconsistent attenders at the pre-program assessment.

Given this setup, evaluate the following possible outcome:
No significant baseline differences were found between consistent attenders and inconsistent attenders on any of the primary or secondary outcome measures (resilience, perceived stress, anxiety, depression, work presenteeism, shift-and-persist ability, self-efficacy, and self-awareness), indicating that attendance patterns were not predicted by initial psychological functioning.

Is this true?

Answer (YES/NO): YES